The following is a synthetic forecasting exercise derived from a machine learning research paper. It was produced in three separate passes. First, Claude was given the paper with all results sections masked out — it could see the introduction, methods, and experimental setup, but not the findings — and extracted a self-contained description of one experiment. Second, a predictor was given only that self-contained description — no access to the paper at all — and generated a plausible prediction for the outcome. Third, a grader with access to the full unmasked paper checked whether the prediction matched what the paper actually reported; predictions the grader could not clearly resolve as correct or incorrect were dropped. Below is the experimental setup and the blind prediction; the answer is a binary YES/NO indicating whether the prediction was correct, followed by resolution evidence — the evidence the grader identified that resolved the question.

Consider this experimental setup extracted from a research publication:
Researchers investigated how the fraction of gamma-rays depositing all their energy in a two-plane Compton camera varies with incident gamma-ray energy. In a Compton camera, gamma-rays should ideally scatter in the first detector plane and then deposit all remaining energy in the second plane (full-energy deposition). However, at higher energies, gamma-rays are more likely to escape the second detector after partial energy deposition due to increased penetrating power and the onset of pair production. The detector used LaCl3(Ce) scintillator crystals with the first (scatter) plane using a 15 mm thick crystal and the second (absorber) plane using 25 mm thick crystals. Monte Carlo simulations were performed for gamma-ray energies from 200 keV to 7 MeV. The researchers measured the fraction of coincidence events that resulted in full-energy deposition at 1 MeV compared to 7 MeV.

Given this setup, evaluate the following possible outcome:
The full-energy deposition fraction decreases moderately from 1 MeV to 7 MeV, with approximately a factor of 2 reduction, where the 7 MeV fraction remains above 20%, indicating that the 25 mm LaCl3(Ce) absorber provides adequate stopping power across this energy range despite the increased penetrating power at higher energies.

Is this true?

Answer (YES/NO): NO